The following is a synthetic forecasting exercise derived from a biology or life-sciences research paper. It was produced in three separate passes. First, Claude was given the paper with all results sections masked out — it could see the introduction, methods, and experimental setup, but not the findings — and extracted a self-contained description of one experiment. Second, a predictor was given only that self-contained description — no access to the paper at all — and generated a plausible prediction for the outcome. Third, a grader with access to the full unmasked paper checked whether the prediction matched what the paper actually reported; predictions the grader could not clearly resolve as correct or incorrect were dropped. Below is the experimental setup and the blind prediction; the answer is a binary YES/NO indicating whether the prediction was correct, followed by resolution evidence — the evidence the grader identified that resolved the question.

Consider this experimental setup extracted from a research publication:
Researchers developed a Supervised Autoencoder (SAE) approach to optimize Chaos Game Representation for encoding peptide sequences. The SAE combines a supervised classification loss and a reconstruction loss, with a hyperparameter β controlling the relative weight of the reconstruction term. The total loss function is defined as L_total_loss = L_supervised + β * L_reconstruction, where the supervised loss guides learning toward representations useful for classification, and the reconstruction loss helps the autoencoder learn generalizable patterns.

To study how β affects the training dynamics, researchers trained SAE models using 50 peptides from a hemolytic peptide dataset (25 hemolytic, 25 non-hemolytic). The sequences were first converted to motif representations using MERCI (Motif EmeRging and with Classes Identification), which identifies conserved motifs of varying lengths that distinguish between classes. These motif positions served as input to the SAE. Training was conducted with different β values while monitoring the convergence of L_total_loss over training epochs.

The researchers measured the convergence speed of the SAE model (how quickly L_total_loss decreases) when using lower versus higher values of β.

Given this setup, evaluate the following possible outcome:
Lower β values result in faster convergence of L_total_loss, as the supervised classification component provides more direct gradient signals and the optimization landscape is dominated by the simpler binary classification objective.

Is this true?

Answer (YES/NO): YES